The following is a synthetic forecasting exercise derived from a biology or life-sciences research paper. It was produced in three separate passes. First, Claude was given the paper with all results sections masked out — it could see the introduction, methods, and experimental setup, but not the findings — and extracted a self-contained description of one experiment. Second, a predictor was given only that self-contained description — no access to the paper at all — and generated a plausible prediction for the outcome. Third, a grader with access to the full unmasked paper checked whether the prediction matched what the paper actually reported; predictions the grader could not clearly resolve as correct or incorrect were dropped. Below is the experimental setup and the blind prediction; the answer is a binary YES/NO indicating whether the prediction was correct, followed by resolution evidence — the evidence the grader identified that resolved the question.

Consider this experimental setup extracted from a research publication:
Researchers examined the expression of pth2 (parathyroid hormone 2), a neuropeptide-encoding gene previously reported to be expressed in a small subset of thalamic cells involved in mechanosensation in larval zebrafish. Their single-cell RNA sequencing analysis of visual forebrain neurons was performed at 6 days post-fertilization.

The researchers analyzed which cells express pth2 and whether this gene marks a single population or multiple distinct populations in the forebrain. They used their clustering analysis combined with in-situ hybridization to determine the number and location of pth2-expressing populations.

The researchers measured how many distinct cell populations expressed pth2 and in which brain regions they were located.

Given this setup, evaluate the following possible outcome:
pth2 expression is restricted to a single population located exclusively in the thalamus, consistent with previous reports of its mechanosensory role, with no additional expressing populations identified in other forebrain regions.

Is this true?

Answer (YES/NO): NO